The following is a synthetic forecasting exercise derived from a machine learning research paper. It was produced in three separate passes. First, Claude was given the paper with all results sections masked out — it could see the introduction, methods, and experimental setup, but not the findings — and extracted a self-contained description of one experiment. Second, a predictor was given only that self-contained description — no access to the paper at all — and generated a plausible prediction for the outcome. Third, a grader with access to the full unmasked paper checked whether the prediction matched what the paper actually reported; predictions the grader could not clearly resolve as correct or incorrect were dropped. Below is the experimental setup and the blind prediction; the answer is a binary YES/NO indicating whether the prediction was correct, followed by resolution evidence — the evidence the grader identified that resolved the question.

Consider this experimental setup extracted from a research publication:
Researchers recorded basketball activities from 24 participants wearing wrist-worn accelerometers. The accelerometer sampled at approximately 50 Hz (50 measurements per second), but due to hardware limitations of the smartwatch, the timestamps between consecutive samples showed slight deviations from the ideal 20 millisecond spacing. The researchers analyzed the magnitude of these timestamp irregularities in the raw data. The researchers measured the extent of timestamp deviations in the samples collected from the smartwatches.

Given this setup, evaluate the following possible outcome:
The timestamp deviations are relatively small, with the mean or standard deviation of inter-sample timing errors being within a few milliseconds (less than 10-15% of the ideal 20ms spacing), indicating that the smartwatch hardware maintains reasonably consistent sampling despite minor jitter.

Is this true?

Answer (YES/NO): YES